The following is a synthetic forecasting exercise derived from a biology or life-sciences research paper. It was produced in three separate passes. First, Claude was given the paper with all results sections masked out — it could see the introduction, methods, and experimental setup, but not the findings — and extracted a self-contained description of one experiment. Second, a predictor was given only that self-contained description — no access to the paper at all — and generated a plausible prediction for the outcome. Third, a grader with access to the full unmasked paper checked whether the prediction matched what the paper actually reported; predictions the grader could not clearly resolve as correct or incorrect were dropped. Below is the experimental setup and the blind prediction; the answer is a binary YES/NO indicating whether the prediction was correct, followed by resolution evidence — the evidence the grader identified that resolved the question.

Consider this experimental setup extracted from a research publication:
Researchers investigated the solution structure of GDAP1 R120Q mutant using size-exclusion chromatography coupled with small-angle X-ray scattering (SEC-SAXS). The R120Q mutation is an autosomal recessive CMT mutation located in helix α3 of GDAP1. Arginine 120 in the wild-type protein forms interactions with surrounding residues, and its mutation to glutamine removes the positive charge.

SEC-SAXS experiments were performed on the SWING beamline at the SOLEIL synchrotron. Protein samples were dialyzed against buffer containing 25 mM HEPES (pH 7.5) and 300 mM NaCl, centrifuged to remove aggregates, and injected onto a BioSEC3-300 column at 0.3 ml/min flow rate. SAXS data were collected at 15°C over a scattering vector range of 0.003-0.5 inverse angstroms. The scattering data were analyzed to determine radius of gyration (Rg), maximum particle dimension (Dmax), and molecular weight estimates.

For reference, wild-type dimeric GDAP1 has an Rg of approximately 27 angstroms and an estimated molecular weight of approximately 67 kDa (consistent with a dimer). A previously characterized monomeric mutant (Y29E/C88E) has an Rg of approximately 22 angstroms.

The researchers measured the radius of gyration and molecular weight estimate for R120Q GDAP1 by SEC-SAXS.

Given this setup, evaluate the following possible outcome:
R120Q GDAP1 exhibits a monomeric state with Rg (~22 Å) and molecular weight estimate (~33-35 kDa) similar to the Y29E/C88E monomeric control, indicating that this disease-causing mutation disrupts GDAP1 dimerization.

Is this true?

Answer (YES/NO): NO